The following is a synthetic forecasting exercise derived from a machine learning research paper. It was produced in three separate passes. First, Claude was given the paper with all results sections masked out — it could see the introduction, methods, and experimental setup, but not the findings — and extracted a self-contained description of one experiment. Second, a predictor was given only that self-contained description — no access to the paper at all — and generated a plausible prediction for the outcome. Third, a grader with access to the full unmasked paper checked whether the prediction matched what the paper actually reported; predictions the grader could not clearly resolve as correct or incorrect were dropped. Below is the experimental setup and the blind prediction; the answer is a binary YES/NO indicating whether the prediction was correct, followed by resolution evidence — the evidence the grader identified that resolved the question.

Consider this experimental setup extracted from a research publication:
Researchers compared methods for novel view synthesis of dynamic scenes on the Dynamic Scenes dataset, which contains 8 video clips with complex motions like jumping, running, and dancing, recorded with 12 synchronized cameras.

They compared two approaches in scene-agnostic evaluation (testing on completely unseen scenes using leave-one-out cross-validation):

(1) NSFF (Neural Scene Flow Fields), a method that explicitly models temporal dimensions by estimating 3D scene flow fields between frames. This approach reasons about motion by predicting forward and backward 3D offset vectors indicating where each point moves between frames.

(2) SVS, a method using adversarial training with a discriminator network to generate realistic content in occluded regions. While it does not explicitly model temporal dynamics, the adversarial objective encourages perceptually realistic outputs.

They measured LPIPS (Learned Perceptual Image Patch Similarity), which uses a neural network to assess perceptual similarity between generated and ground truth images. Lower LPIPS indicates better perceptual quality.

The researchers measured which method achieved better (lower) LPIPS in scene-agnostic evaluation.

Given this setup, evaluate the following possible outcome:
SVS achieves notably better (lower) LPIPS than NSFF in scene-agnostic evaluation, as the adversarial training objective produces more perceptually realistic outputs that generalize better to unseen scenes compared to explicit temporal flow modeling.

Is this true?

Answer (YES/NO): YES